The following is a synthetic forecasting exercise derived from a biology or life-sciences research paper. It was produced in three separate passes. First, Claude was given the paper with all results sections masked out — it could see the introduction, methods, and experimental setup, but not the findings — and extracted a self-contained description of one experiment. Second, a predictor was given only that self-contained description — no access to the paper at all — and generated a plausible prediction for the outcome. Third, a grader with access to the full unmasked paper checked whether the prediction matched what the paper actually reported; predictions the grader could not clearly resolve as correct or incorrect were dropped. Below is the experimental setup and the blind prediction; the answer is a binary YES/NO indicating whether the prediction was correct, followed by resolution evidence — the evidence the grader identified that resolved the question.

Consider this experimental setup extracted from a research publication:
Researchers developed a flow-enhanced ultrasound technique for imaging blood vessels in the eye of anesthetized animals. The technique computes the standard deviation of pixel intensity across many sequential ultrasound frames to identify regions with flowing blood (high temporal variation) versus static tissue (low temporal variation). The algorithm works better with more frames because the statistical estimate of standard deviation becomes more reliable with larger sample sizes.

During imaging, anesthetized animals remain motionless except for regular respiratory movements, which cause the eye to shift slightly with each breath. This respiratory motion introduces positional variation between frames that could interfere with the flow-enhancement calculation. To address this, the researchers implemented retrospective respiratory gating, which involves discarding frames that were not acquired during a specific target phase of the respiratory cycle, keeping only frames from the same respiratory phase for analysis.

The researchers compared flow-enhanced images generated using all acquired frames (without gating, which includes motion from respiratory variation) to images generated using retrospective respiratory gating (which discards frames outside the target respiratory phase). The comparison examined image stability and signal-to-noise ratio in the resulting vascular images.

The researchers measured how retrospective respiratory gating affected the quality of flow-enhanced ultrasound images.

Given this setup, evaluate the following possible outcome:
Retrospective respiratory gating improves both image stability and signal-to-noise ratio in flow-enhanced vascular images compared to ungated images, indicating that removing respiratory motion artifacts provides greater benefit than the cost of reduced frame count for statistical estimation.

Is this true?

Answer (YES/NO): NO